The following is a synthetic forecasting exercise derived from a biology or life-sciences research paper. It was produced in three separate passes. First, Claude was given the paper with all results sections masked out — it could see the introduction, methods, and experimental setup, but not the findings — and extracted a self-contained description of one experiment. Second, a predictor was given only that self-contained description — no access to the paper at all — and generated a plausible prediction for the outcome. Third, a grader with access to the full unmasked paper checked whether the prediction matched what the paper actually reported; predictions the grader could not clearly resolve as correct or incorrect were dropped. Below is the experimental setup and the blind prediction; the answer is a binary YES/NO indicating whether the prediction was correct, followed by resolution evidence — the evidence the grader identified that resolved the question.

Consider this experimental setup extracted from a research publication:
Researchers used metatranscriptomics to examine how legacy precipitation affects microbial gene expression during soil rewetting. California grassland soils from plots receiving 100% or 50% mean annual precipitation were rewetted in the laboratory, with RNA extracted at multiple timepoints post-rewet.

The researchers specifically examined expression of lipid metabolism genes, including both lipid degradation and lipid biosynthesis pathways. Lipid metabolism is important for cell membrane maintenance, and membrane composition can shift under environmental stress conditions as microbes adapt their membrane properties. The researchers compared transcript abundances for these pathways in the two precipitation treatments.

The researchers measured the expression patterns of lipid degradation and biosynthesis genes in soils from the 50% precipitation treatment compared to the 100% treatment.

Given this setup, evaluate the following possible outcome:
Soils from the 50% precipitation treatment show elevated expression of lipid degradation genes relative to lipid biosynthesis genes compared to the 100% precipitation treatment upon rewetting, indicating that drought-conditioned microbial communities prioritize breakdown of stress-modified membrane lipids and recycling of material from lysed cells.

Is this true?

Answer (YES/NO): NO